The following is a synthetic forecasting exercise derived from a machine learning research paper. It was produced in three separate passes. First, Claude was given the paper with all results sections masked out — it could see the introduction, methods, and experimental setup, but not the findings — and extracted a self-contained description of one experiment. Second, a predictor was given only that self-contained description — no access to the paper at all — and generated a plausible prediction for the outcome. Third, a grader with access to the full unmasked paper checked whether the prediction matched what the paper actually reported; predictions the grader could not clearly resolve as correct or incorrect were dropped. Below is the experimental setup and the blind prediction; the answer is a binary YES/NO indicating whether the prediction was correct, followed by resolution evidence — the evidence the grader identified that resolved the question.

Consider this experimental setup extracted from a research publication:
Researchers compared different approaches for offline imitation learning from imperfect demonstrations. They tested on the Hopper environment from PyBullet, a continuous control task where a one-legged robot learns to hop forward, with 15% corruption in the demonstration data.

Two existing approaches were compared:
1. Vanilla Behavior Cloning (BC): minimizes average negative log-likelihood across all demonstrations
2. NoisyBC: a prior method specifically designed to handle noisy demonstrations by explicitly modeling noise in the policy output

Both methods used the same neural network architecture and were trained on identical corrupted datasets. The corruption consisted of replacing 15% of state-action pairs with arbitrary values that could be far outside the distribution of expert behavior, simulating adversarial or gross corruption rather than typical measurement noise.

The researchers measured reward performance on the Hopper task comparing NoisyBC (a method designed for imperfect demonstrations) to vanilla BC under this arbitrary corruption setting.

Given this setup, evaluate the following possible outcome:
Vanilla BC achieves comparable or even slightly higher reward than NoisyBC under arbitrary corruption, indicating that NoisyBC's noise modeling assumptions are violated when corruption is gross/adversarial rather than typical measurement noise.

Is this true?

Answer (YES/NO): NO